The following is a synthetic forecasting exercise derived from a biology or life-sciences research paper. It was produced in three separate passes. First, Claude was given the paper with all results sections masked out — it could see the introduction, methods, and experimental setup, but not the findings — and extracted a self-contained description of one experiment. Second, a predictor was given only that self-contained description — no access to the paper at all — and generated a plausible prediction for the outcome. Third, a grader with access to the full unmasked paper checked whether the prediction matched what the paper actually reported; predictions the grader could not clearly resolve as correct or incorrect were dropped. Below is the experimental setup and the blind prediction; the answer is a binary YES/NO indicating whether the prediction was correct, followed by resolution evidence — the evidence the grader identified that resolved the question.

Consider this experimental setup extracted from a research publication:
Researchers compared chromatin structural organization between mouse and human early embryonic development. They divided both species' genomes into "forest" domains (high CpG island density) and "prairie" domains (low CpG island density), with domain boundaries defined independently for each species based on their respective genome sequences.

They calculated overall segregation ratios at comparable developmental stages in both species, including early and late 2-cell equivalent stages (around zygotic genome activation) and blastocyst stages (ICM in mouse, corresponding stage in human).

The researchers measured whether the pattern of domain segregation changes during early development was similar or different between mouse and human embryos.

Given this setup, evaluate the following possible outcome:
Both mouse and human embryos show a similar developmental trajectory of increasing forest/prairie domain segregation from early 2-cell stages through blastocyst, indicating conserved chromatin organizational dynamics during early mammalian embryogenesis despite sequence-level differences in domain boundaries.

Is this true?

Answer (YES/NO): YES